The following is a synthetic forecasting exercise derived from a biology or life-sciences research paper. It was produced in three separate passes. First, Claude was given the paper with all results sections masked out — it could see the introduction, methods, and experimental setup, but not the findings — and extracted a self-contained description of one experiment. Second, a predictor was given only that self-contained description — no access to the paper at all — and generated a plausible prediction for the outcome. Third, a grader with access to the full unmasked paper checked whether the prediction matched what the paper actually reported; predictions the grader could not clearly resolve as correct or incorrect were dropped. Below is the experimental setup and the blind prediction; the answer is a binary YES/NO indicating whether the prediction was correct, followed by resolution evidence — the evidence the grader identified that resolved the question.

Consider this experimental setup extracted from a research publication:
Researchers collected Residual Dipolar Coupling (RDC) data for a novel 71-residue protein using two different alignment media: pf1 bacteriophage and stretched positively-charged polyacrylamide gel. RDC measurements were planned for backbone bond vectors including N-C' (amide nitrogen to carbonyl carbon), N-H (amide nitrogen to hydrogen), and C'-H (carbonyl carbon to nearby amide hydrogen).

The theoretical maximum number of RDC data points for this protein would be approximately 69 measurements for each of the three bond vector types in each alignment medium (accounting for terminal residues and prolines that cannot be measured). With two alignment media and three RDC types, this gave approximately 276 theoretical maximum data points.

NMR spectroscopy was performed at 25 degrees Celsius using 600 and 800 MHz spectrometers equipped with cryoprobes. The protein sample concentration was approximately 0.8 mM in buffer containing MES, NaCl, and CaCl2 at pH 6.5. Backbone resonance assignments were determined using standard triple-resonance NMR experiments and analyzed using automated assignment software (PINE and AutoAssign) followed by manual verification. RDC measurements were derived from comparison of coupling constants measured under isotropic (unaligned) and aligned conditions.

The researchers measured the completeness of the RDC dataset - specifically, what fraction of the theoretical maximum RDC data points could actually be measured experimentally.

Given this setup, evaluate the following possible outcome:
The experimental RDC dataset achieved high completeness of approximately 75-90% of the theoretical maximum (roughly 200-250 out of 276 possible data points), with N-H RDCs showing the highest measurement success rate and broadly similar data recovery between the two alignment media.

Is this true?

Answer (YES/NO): NO